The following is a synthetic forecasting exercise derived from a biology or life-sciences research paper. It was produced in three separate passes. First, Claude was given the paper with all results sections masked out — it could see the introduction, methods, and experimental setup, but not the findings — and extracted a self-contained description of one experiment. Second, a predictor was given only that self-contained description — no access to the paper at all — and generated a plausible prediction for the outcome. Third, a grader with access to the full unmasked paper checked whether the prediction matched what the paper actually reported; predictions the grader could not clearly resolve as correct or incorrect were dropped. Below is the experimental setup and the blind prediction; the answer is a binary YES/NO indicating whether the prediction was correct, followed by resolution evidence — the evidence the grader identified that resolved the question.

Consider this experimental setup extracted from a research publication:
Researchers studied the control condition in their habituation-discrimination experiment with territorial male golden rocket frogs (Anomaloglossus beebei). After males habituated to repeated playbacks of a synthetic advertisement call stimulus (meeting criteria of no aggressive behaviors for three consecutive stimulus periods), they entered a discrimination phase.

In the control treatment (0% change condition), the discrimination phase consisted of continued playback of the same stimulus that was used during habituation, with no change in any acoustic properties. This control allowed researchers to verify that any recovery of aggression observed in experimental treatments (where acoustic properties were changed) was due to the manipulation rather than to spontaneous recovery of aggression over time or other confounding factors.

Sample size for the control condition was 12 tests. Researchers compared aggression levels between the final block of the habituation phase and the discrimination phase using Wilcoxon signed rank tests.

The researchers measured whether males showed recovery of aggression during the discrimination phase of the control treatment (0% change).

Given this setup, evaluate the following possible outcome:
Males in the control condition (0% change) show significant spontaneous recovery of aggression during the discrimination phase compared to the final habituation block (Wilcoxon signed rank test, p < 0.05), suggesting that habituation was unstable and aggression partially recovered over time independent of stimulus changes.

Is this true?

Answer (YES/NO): NO